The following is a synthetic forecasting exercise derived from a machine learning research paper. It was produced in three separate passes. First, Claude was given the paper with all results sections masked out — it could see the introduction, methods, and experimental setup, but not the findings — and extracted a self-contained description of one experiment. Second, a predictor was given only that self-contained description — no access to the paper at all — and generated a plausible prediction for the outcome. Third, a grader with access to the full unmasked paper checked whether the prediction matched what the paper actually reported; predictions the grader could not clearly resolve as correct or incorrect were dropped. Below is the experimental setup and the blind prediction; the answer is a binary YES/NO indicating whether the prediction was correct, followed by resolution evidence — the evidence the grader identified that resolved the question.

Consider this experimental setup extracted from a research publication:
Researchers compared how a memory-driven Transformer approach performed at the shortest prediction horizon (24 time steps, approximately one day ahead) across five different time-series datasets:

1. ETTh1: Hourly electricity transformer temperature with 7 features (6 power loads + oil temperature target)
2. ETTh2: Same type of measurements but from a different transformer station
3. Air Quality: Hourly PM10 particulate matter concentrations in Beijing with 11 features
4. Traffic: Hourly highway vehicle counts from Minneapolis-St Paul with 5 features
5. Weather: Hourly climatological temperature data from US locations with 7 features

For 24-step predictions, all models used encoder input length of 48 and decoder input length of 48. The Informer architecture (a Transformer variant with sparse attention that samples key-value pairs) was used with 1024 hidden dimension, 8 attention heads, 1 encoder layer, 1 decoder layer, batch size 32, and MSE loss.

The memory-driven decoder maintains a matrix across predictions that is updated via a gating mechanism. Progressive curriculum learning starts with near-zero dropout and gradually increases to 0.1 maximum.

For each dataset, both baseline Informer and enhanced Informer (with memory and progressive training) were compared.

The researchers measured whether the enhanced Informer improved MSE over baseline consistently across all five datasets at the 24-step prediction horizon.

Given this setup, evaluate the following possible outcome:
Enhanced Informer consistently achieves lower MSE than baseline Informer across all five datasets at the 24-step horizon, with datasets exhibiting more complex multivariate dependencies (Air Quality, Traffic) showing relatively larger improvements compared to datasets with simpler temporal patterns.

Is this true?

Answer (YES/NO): NO